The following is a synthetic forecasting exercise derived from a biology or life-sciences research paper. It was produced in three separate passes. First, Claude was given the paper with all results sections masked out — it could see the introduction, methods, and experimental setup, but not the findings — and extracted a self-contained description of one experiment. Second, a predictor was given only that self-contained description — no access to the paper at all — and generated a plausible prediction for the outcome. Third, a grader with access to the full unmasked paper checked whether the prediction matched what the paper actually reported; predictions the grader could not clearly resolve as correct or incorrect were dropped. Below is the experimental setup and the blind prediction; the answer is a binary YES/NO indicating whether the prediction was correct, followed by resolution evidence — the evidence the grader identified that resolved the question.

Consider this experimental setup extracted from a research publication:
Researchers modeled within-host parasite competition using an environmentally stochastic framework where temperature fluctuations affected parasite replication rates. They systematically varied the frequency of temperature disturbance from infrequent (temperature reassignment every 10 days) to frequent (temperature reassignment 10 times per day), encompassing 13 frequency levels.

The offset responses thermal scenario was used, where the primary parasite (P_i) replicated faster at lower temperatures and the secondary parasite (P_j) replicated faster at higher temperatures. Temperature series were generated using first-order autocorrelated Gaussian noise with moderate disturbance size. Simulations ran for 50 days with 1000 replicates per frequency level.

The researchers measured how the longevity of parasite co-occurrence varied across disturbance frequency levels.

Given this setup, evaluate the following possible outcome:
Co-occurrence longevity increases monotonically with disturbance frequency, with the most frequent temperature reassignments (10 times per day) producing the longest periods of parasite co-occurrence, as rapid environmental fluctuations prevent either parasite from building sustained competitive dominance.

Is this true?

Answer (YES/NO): YES